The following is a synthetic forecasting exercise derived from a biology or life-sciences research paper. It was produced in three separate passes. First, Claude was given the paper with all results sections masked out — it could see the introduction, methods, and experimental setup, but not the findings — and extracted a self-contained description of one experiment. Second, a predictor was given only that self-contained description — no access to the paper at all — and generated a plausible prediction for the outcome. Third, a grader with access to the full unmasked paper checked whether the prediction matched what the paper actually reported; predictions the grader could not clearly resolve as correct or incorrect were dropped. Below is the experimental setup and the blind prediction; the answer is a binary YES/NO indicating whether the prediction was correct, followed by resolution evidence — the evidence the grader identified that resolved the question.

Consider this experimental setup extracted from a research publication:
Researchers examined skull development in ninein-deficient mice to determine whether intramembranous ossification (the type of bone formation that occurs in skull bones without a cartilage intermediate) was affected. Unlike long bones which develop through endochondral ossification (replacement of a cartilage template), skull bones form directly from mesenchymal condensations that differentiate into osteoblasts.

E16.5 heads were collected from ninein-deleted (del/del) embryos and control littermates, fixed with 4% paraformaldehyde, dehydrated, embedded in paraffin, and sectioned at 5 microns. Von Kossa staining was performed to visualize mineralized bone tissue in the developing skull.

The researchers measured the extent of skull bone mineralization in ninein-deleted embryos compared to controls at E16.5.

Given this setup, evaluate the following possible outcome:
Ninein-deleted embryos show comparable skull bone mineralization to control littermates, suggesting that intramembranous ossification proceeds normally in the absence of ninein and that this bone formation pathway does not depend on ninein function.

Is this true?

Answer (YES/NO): NO